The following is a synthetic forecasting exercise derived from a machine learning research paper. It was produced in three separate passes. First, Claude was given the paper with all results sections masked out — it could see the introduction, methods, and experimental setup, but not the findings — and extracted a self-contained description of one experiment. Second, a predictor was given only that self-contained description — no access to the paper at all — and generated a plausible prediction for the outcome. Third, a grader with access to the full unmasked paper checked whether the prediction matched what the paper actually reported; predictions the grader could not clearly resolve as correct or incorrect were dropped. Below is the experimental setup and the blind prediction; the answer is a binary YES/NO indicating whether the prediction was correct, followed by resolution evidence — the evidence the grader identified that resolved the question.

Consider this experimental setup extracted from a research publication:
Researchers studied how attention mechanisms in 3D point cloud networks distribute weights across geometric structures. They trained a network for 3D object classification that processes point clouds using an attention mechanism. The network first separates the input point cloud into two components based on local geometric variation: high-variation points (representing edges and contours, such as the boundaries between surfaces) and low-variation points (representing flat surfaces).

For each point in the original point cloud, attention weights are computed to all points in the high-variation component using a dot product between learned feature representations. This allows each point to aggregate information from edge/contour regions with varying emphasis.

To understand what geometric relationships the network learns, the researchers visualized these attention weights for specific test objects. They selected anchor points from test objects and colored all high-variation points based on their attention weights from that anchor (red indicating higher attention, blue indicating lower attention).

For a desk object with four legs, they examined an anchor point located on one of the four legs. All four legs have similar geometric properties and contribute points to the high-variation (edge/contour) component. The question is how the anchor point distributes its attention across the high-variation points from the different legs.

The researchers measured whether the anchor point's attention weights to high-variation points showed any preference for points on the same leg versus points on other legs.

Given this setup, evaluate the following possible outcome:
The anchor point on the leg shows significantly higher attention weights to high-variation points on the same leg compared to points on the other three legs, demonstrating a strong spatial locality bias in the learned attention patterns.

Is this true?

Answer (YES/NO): YES